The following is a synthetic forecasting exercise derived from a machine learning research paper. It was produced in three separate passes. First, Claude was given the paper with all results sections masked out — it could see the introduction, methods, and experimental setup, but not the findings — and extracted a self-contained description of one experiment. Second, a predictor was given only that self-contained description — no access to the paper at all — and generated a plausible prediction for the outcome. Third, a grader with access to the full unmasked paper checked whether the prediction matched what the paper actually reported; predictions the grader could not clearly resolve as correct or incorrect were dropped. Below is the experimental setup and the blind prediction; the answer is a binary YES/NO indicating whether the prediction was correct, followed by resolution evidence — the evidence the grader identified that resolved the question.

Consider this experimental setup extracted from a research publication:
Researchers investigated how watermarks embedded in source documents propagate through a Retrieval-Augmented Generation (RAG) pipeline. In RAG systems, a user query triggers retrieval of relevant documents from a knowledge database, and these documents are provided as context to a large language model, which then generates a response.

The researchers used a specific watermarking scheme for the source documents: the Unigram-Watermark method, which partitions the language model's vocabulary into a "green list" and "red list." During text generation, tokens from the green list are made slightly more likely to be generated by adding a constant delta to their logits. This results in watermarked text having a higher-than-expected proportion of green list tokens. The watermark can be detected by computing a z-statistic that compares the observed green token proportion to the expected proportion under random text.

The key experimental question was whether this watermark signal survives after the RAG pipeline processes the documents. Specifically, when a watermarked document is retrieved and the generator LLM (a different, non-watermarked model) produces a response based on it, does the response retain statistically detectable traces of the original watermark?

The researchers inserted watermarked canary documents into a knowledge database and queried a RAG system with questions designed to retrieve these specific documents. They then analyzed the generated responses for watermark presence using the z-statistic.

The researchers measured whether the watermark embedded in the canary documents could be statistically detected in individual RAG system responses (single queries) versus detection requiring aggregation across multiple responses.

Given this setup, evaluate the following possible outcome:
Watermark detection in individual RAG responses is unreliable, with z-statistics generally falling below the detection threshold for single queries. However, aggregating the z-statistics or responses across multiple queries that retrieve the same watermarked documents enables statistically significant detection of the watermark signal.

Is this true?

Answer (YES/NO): YES